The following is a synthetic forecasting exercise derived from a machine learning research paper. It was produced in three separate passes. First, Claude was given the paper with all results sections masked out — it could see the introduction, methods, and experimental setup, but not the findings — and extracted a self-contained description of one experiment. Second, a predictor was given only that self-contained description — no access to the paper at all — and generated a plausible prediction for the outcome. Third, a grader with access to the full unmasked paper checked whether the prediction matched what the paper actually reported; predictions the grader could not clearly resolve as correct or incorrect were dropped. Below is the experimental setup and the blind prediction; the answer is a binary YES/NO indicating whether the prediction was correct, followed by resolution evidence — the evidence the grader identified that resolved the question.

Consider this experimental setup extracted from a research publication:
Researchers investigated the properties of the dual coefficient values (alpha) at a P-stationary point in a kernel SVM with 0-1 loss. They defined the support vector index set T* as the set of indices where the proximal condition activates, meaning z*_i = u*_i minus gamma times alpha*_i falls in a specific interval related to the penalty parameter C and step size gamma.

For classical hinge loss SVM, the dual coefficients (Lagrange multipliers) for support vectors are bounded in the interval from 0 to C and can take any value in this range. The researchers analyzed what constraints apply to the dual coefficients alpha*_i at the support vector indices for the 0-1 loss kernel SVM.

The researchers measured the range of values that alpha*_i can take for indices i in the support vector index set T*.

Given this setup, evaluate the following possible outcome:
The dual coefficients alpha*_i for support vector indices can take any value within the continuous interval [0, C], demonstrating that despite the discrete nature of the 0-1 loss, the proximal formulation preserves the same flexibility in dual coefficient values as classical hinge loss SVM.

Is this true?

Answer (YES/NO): NO